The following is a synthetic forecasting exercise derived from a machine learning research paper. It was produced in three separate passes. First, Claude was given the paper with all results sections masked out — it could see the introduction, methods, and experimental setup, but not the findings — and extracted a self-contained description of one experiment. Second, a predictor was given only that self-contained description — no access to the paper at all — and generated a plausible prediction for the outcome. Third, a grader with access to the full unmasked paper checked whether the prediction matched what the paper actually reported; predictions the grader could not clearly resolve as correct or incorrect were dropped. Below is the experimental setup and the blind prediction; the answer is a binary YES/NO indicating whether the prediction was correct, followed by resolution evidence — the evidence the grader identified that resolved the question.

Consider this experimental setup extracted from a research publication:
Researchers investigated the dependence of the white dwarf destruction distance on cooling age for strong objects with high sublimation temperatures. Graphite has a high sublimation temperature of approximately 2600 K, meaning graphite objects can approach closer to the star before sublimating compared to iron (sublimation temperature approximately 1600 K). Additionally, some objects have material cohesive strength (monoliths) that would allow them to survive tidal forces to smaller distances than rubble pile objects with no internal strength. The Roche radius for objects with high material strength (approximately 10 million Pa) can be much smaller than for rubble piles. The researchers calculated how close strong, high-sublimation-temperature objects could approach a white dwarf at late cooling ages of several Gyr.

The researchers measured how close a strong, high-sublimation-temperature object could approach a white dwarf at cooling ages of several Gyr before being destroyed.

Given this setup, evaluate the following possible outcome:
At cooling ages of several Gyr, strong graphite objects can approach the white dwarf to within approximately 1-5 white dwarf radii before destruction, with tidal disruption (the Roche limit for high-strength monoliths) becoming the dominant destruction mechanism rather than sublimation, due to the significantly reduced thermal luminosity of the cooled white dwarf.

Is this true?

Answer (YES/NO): NO